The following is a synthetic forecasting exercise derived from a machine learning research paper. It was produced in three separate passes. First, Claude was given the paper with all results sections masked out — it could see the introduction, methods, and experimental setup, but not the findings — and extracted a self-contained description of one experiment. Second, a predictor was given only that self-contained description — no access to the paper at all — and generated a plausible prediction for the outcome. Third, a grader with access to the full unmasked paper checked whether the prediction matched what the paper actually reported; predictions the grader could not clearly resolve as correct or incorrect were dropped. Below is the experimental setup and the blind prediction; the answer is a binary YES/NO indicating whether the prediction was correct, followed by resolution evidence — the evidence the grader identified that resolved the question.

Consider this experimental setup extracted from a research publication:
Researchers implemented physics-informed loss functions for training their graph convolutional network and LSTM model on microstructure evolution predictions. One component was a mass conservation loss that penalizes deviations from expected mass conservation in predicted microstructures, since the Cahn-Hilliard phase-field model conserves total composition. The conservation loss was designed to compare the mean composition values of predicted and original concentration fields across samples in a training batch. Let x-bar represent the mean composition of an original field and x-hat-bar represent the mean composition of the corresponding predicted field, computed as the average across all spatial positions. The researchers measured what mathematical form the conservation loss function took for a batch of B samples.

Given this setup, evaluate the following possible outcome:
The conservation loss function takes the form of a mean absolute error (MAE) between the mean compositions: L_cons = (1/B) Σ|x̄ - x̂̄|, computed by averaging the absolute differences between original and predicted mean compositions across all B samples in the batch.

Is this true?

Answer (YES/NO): NO